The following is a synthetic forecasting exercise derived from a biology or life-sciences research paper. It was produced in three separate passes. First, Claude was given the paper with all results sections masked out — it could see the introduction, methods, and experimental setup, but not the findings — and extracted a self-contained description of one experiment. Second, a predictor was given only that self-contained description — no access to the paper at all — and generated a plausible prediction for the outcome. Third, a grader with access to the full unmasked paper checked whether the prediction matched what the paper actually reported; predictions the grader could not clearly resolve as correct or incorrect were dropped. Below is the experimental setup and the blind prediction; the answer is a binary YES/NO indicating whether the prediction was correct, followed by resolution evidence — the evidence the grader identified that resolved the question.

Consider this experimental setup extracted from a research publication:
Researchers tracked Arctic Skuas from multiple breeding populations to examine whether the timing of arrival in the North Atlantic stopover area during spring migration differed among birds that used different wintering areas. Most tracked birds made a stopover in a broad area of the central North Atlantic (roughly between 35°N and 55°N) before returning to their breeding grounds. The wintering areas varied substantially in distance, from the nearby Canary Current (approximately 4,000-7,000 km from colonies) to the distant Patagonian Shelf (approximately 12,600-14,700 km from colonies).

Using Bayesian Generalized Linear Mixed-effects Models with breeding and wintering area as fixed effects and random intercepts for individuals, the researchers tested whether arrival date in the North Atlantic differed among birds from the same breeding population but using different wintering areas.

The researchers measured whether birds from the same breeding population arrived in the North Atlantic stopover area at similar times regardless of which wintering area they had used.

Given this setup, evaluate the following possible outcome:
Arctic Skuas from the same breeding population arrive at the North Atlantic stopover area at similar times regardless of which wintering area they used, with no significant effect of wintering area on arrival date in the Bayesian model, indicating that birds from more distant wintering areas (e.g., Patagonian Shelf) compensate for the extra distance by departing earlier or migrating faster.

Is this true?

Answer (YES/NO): NO